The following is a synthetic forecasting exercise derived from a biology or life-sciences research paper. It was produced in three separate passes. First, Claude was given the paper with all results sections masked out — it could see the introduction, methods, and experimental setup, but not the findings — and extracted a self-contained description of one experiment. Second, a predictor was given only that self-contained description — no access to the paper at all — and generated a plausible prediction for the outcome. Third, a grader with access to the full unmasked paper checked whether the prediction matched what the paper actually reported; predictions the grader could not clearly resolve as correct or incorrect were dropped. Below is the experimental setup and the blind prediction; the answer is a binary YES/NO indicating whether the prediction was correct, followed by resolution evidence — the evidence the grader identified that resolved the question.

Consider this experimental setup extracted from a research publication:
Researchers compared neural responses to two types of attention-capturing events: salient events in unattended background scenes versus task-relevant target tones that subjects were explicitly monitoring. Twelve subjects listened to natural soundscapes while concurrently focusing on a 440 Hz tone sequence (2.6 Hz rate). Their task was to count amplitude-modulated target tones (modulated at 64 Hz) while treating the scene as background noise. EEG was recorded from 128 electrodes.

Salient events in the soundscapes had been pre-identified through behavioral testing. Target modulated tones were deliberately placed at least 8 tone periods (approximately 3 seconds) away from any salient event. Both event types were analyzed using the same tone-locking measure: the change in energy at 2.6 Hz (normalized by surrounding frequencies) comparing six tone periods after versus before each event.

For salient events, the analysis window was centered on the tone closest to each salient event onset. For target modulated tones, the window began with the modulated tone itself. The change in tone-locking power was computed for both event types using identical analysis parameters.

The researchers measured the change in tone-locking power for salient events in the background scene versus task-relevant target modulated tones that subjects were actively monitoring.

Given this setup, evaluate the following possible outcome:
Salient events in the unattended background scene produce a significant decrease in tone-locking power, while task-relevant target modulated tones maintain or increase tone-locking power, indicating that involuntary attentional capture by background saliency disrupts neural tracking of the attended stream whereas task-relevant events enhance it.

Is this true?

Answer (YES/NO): YES